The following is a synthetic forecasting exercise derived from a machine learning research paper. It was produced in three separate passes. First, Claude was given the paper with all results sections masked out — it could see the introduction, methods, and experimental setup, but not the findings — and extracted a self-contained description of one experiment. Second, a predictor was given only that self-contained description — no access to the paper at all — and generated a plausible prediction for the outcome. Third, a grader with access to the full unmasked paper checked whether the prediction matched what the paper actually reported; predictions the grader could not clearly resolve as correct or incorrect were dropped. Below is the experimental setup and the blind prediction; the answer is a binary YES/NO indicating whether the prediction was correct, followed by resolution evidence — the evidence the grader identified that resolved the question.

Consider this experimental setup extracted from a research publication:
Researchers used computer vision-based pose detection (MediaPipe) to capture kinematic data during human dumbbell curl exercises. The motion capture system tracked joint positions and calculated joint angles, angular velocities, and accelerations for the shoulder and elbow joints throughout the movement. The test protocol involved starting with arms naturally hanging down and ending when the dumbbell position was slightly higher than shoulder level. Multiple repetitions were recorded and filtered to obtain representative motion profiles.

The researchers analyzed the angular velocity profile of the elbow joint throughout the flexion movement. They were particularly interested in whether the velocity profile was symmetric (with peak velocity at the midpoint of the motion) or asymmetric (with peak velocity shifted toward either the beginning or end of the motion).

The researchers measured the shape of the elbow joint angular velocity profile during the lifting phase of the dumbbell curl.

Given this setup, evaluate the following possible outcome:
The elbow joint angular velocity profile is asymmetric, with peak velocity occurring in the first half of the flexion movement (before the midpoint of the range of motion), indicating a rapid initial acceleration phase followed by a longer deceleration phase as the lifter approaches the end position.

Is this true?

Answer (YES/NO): YES